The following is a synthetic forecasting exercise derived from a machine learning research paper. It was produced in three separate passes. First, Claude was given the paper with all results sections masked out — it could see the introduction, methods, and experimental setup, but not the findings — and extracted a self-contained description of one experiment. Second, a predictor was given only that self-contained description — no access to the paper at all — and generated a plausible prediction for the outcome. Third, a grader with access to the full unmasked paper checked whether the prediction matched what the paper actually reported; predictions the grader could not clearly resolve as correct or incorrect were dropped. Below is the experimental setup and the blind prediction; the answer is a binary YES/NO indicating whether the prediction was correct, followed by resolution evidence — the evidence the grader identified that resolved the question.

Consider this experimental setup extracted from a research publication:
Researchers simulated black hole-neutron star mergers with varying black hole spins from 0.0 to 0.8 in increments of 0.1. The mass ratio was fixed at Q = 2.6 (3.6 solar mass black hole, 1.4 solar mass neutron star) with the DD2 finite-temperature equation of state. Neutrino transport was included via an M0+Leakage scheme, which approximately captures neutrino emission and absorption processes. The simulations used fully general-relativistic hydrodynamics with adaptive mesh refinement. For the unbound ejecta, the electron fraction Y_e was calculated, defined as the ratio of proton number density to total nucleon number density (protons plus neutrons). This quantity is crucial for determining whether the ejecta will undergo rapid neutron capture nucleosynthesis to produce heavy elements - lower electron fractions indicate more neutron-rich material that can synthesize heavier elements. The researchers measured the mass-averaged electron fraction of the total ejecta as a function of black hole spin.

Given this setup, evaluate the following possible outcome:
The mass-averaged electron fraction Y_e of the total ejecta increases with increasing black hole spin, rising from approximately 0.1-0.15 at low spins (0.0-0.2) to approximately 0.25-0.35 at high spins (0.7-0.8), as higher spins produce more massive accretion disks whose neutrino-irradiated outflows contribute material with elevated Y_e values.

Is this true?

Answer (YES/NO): NO